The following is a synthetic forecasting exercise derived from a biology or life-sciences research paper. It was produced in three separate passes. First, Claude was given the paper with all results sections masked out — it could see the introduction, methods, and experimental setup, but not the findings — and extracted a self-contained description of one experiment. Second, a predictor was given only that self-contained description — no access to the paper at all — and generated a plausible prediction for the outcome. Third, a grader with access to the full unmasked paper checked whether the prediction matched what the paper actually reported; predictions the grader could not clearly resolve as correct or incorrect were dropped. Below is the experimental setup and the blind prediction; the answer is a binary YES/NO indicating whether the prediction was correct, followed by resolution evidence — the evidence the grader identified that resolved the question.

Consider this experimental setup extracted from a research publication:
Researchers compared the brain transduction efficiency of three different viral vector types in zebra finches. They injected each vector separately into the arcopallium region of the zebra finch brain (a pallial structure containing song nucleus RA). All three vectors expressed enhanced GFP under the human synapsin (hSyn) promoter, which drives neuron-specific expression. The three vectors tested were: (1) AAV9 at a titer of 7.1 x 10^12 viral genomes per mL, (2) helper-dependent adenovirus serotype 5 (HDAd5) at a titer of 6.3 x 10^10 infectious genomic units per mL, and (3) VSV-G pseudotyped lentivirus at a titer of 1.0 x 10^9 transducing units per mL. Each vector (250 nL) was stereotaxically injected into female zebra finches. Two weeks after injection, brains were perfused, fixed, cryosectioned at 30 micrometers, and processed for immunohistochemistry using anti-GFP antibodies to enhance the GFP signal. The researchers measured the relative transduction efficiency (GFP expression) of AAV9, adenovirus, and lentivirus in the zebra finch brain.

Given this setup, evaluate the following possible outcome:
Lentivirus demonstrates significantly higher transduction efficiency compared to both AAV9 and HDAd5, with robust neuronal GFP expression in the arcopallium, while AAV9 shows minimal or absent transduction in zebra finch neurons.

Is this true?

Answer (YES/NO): NO